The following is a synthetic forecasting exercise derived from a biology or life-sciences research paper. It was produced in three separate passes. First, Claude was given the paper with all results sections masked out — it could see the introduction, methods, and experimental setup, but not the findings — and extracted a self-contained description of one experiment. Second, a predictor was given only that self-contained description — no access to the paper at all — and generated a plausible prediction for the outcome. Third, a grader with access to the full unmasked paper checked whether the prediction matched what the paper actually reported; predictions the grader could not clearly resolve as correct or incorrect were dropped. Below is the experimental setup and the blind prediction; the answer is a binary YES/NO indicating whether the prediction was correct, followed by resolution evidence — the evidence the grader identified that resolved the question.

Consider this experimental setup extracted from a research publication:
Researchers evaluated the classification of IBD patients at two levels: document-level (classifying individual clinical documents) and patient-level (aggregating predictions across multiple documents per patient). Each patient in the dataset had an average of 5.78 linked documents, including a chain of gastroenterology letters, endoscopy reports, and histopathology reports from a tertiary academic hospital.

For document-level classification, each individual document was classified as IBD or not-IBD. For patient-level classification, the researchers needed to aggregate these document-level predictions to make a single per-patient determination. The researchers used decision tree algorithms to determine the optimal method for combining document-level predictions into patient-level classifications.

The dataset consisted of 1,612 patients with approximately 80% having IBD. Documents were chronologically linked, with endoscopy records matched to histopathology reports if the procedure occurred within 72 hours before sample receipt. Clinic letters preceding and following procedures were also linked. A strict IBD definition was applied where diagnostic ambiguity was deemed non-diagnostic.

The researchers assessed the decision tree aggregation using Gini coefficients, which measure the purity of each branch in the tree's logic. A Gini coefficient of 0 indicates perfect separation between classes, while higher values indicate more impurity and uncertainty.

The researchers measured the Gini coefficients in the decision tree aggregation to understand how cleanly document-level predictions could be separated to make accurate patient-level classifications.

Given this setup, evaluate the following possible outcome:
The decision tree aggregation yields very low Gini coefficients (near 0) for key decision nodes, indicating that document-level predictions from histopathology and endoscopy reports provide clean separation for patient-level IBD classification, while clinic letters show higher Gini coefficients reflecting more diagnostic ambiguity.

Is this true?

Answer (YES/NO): NO